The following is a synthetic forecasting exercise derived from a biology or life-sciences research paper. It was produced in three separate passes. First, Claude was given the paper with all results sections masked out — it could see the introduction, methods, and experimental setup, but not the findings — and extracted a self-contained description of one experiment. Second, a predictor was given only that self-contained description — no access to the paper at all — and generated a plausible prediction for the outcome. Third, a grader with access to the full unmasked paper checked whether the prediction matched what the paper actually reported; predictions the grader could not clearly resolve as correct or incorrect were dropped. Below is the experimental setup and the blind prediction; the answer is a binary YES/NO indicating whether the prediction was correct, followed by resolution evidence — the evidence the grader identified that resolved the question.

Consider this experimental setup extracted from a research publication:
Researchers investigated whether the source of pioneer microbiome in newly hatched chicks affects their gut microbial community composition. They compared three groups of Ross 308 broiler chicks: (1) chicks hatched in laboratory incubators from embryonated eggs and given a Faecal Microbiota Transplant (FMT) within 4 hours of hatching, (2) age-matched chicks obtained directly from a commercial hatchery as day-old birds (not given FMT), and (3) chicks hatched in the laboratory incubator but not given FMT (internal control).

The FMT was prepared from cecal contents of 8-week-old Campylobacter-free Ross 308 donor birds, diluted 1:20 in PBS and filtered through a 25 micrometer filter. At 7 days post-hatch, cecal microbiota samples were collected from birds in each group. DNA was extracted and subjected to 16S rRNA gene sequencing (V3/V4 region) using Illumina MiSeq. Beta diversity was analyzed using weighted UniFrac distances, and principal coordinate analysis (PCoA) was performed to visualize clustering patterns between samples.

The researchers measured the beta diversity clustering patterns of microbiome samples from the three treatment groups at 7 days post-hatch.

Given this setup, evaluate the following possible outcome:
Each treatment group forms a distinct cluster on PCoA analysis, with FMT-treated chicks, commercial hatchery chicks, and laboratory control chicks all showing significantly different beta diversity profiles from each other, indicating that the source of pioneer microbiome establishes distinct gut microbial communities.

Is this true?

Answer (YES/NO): NO